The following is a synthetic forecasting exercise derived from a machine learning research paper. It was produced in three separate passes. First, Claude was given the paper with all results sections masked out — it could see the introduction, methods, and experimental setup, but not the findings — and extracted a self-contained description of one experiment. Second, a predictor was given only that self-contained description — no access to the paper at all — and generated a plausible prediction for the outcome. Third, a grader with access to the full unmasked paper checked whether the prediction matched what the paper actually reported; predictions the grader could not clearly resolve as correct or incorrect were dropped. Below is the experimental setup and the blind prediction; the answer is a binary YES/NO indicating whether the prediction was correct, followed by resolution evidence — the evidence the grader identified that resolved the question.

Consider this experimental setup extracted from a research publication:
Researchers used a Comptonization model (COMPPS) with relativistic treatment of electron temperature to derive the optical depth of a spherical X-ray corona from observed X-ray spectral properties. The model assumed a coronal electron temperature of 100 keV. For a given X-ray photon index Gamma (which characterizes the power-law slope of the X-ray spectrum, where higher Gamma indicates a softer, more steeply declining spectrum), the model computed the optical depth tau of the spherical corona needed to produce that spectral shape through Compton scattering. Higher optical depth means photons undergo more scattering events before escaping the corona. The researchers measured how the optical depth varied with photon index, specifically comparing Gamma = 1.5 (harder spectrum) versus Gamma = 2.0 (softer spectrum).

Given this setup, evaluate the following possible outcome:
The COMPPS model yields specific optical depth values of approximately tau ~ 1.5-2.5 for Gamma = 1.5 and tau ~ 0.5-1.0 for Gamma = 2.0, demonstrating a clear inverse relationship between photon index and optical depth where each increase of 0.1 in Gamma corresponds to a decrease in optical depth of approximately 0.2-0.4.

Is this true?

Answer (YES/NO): NO